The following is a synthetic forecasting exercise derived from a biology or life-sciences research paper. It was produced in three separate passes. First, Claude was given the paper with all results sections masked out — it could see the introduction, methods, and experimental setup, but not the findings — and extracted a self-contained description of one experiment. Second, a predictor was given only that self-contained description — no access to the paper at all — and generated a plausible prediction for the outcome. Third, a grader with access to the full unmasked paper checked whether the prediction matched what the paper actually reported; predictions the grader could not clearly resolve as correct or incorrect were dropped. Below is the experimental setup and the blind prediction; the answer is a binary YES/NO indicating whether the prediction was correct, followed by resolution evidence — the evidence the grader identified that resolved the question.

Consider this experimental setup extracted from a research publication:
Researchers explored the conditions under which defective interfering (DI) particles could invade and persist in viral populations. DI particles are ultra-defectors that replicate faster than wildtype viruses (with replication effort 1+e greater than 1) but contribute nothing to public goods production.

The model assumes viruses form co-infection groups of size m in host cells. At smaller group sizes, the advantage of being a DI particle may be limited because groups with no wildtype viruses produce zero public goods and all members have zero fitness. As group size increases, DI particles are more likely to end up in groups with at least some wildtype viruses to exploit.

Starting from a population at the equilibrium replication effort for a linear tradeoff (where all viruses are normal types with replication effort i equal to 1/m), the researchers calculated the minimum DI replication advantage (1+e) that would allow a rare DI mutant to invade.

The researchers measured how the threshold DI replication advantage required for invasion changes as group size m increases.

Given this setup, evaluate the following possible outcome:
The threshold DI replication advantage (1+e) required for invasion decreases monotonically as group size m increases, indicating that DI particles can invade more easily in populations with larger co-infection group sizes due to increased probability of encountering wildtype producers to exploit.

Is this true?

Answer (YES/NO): YES